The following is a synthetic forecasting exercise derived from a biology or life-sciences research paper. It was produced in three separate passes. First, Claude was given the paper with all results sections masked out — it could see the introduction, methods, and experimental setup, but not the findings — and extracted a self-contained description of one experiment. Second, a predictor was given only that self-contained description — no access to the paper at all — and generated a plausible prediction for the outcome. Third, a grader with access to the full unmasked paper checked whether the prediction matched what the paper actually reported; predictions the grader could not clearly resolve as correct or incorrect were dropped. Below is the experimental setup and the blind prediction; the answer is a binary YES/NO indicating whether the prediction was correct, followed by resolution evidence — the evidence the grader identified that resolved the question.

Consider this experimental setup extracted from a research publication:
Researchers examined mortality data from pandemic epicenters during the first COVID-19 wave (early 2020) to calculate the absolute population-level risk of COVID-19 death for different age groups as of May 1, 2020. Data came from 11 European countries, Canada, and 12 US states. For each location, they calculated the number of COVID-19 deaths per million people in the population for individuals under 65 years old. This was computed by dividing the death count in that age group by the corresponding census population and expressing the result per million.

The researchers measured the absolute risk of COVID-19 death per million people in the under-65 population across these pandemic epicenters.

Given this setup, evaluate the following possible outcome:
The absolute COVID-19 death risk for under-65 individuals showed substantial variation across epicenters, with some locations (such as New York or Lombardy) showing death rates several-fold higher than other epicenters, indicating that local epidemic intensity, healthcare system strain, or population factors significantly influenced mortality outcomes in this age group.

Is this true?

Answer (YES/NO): YES